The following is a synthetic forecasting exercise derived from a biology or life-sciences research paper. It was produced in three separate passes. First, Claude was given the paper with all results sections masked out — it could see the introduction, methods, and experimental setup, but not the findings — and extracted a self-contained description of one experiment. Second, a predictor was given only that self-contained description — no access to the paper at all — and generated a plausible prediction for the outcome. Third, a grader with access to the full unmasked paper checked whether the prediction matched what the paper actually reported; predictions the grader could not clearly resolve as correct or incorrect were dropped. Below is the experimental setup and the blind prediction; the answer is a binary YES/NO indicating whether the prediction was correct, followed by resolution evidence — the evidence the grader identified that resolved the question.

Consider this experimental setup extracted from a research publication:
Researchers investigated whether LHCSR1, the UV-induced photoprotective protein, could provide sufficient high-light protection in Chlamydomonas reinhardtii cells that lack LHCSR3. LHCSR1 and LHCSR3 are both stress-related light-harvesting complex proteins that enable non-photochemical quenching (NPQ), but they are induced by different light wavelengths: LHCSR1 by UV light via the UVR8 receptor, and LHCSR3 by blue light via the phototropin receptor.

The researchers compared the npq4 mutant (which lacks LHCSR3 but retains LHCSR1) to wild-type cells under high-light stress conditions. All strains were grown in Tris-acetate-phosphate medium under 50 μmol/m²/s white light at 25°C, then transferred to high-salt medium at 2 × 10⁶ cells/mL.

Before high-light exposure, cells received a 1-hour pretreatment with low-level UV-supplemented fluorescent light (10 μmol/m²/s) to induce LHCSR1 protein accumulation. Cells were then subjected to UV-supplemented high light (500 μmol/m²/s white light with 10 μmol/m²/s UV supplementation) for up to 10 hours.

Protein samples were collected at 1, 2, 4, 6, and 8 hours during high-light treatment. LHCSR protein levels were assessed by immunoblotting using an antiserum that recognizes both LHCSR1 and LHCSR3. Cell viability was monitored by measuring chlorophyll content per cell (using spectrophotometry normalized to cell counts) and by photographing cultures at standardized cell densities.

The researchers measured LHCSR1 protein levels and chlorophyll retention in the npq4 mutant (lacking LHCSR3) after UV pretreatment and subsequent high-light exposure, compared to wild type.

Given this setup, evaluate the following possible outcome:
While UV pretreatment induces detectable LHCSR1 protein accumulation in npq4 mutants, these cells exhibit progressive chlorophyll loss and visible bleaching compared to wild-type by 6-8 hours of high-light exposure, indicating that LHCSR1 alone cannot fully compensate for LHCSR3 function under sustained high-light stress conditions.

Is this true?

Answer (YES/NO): NO